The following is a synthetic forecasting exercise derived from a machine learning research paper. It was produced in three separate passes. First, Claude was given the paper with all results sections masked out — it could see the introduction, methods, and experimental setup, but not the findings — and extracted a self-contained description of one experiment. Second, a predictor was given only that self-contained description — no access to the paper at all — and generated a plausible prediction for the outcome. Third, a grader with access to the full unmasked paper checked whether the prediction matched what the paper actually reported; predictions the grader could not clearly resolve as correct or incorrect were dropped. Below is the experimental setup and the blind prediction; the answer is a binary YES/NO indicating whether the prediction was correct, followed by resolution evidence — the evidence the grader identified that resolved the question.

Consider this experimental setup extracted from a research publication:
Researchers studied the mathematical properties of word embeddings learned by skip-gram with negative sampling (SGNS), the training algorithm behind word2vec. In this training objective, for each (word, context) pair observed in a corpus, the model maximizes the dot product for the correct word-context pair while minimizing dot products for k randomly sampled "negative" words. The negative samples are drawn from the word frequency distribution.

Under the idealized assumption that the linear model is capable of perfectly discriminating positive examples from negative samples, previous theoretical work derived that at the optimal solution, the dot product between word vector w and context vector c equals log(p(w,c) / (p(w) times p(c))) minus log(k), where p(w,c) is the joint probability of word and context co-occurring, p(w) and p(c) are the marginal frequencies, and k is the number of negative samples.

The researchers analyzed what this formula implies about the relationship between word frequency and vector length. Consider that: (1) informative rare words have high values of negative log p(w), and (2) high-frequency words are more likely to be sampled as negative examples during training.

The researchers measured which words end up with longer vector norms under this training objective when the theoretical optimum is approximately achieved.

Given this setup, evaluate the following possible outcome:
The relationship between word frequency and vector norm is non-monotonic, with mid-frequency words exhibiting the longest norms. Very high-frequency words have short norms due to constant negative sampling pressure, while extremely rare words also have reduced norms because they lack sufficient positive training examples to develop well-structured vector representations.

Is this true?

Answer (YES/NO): NO